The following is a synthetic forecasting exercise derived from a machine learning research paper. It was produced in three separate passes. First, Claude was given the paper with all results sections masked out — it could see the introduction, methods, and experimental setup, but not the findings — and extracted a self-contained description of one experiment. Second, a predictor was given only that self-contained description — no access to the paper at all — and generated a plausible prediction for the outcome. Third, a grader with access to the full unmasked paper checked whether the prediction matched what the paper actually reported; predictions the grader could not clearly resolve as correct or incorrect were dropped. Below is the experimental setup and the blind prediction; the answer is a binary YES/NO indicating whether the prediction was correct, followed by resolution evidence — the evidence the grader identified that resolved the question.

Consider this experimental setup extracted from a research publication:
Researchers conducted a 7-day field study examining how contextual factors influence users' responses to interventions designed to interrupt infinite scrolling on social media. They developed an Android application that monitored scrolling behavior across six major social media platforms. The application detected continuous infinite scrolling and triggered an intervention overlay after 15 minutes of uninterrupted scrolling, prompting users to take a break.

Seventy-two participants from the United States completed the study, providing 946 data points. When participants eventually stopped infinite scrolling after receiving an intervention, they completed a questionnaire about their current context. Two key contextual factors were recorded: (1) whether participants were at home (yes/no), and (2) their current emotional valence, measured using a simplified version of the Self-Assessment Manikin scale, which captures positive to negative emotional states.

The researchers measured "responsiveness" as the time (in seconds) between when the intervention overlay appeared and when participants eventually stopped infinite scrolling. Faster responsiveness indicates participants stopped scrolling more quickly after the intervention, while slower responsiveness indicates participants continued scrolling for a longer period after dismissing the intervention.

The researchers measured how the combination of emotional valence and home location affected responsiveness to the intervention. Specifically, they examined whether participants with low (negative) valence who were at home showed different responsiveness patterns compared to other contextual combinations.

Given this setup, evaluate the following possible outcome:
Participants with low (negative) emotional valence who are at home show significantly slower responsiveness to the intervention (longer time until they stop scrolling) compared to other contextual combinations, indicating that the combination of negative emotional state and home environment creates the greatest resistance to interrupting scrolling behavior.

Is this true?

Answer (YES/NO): YES